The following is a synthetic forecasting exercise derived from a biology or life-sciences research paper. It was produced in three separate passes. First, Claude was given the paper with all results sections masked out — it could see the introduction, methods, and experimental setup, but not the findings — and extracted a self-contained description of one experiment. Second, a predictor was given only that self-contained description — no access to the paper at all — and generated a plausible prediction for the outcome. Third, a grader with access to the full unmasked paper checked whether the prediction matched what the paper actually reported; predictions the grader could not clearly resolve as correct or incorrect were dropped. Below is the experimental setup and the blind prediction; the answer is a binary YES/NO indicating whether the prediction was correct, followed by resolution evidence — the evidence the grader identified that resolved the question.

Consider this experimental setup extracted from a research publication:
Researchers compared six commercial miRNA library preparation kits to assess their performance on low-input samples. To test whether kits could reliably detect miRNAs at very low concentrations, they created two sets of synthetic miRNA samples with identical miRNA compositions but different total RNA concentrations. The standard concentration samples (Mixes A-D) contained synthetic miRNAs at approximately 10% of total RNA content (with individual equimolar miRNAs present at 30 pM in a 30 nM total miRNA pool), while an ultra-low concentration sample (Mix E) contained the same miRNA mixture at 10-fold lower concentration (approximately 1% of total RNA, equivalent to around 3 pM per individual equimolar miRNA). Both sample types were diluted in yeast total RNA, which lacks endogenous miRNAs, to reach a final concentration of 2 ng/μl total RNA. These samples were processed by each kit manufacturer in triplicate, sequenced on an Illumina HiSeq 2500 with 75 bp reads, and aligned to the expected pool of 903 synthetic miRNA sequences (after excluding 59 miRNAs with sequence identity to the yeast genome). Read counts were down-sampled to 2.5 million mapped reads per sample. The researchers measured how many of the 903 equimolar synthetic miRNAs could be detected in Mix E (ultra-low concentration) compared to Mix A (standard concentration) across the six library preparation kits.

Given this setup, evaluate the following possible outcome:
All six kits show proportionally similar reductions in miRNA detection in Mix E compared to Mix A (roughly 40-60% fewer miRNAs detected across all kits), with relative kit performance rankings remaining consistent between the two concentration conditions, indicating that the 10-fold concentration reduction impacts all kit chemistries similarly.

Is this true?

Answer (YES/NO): NO